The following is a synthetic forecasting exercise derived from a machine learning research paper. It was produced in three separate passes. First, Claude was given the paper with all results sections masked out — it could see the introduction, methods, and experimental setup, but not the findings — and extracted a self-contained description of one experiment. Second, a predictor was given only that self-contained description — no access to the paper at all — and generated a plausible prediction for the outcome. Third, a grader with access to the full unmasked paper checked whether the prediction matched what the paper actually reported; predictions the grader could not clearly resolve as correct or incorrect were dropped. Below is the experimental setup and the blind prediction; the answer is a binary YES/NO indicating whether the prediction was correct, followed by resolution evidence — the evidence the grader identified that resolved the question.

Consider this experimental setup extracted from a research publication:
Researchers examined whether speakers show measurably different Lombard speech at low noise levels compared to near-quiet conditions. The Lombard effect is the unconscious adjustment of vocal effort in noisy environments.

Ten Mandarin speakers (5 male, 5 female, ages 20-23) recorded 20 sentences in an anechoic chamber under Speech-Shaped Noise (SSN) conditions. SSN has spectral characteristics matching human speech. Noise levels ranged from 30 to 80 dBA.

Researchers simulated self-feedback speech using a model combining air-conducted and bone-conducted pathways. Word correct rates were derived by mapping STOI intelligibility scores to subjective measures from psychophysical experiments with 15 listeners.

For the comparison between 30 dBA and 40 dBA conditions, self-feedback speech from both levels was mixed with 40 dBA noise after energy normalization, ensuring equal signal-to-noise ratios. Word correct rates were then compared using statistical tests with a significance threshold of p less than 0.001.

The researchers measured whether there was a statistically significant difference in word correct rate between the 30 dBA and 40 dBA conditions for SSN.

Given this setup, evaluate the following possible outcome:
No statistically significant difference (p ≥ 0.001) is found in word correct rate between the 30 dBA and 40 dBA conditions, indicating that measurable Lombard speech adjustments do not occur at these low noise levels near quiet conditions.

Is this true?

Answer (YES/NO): YES